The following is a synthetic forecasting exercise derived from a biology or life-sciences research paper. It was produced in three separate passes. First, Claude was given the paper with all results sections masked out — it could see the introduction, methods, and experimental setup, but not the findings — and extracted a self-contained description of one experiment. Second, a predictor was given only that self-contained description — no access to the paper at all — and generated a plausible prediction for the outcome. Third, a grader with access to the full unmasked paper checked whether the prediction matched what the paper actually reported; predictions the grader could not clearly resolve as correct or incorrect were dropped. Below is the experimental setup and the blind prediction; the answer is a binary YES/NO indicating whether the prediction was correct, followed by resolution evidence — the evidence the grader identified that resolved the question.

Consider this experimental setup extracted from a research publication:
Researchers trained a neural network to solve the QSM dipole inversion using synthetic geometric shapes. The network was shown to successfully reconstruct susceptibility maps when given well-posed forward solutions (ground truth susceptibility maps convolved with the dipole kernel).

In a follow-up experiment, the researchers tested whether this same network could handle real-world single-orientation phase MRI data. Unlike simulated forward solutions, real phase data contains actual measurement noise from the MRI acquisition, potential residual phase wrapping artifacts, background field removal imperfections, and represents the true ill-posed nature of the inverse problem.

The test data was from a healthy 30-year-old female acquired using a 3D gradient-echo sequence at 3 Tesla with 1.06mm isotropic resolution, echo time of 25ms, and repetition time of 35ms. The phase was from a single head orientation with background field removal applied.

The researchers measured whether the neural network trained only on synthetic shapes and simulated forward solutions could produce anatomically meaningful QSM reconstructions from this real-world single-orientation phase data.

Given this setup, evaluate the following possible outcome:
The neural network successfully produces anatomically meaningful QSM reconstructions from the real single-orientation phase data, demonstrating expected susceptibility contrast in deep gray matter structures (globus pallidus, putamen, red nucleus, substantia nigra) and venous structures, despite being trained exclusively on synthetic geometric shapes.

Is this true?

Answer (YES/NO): YES